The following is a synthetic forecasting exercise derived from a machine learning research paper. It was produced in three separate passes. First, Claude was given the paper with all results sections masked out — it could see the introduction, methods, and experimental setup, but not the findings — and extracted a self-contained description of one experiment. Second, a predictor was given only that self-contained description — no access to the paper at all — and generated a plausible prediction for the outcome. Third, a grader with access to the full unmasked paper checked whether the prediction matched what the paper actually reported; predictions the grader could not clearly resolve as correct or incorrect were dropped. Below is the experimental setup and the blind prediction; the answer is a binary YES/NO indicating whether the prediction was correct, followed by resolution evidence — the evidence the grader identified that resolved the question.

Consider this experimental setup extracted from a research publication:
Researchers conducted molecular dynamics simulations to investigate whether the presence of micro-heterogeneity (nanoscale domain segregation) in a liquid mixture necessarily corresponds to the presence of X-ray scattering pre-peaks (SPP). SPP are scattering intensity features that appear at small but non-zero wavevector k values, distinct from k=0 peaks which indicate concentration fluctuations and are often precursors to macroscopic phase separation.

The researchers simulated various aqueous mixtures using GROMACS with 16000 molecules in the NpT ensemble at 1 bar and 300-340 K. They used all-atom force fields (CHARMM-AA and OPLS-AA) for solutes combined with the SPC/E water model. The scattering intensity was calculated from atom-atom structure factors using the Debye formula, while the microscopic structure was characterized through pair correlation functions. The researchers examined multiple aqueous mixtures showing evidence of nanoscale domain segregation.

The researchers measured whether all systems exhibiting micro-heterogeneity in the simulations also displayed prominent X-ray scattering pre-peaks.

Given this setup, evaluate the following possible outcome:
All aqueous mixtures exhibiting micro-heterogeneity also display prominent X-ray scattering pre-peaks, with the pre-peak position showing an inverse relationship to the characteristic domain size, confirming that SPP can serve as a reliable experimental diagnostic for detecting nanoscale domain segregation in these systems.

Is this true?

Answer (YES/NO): NO